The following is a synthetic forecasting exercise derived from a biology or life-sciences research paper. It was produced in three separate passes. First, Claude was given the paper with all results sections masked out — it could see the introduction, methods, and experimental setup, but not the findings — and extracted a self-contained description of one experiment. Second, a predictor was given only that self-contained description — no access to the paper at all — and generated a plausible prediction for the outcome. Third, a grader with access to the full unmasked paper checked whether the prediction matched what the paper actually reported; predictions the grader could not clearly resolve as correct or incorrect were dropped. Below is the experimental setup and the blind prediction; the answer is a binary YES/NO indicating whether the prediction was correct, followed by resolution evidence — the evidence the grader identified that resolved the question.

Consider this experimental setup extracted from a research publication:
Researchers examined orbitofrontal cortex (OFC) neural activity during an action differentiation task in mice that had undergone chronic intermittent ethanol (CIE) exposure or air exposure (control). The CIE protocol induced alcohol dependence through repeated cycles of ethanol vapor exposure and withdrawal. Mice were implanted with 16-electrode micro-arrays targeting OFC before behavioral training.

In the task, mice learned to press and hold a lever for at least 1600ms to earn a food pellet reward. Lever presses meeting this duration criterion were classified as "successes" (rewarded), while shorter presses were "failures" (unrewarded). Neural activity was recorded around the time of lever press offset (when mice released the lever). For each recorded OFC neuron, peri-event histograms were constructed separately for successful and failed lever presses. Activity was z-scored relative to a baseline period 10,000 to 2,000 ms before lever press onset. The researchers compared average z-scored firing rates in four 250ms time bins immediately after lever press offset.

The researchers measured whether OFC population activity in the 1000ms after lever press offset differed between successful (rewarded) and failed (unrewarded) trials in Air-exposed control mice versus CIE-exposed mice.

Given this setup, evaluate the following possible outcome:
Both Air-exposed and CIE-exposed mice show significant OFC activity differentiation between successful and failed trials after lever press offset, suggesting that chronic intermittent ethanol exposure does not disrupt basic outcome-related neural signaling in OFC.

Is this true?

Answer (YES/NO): YES